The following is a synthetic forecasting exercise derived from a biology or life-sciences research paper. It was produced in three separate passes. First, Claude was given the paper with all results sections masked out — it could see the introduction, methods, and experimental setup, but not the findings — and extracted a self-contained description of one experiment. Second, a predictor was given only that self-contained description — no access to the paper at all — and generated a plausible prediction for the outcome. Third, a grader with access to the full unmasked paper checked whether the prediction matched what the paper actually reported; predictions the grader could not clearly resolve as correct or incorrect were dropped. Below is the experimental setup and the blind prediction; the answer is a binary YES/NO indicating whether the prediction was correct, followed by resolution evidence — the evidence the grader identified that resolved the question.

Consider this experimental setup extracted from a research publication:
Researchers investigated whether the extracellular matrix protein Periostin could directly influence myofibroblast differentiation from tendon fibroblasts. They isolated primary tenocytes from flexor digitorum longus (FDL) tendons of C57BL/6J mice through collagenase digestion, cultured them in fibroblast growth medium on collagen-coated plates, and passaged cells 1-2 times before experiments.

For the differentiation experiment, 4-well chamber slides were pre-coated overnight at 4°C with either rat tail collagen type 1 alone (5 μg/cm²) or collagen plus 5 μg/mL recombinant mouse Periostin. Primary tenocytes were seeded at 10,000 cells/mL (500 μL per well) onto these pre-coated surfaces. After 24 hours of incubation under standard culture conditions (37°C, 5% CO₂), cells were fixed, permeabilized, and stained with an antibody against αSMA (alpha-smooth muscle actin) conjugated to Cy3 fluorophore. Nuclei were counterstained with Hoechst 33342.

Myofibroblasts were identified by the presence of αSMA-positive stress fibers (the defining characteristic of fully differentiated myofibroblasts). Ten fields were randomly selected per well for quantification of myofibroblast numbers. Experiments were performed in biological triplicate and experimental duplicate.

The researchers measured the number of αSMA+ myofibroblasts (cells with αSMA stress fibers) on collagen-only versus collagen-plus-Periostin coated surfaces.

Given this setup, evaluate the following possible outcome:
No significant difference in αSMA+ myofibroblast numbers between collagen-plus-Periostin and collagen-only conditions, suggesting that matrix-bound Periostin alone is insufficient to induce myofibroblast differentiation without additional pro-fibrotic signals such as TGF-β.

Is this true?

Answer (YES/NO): NO